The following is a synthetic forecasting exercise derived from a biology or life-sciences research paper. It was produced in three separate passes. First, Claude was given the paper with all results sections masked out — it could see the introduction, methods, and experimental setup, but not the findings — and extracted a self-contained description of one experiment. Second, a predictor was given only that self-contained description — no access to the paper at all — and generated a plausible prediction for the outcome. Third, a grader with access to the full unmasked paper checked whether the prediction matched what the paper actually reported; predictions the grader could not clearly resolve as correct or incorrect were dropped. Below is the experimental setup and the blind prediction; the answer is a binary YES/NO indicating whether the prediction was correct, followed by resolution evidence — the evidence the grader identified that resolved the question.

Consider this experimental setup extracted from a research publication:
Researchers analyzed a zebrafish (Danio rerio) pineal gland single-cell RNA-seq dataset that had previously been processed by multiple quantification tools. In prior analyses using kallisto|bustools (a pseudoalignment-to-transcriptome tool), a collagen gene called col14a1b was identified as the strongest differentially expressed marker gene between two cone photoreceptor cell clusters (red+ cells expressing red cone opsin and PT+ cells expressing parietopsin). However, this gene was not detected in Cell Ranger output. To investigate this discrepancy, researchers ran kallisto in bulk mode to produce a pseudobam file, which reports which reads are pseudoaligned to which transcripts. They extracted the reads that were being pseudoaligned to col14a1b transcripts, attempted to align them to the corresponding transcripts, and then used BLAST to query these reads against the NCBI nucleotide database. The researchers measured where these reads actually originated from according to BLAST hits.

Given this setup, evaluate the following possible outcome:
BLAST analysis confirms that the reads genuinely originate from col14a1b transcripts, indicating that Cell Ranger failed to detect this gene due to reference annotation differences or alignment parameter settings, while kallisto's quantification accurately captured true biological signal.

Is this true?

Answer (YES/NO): NO